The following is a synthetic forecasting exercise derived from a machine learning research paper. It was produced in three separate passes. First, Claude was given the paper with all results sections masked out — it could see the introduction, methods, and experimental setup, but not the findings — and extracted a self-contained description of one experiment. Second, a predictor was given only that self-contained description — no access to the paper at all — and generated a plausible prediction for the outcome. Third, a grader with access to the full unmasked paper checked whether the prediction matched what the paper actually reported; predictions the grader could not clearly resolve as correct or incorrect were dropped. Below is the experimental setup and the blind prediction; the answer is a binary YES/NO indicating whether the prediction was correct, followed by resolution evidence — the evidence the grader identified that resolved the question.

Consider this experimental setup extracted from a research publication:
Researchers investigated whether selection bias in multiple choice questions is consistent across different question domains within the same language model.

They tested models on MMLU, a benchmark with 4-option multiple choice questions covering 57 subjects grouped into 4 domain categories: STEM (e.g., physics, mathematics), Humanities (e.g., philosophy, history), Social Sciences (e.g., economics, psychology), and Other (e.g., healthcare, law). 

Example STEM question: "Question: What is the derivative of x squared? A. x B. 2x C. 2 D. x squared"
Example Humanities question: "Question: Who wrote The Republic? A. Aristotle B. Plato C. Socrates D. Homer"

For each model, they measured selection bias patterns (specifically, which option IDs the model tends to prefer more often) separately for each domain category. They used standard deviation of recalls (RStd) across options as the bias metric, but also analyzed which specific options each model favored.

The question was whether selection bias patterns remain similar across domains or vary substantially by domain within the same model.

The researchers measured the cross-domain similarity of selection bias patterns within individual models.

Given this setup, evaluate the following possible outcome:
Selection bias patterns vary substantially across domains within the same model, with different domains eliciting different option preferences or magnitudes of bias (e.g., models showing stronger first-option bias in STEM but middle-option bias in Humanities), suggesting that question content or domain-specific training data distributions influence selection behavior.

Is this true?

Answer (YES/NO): NO